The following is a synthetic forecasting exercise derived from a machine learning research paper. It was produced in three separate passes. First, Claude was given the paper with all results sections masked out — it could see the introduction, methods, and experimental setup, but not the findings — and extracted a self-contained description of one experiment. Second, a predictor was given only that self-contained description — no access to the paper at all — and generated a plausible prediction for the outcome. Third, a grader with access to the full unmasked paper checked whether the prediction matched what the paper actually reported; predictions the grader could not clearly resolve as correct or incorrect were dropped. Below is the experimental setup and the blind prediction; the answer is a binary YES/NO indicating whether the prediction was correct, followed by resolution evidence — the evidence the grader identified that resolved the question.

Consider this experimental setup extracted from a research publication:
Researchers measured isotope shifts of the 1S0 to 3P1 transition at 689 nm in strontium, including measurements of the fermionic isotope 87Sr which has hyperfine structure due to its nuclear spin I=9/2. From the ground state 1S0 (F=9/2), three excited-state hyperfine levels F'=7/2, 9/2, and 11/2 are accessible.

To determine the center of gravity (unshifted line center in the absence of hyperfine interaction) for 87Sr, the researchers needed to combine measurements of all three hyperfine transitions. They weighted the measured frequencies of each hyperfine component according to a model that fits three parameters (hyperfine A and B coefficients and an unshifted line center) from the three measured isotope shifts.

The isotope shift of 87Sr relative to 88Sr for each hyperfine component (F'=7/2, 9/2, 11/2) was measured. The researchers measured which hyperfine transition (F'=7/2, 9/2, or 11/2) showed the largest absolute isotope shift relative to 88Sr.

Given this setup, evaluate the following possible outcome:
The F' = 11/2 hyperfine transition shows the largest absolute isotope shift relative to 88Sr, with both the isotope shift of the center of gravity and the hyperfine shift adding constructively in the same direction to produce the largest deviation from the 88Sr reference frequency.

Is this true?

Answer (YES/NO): NO